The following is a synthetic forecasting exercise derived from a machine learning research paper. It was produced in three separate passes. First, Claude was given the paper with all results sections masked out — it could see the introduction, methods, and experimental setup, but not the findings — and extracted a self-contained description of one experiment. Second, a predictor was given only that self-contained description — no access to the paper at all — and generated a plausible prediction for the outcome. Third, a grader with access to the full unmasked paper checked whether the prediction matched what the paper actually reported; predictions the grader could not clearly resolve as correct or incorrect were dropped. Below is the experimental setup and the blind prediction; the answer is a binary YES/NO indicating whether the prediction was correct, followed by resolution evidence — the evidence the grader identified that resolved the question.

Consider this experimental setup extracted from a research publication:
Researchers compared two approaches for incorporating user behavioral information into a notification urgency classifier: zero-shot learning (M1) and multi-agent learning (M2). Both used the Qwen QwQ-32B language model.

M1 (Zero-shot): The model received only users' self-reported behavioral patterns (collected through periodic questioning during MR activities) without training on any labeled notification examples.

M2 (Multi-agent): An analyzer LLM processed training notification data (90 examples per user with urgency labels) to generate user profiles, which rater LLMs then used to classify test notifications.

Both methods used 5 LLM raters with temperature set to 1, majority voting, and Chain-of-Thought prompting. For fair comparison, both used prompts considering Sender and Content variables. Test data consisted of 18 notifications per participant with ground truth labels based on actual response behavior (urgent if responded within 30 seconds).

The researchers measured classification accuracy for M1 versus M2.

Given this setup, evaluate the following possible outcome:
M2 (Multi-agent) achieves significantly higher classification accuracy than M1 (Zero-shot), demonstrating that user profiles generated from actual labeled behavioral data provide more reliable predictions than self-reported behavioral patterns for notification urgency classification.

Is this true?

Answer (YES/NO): NO